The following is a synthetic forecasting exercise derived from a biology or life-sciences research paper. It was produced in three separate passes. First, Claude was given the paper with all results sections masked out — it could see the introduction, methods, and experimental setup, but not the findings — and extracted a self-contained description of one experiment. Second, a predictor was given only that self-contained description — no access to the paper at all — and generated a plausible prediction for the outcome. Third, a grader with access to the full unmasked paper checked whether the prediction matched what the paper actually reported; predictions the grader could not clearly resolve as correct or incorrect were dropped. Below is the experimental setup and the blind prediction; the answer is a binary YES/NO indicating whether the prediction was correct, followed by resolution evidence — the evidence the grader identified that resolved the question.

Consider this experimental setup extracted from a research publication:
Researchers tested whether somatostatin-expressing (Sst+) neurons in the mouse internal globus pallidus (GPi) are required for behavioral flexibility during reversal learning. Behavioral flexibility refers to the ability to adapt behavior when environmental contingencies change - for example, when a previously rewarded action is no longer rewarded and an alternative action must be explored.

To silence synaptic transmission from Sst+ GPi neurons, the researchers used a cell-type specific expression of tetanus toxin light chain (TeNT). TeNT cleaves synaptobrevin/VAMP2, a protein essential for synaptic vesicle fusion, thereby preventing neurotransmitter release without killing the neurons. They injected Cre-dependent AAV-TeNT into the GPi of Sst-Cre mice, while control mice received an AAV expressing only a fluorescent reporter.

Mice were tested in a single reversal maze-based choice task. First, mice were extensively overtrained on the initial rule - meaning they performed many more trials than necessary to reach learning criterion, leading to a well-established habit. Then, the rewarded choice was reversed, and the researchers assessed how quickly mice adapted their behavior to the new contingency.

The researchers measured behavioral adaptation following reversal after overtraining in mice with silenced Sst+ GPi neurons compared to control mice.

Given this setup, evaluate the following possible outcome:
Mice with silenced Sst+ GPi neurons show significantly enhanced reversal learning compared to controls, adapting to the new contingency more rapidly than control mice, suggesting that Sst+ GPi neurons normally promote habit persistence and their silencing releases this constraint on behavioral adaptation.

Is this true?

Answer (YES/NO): NO